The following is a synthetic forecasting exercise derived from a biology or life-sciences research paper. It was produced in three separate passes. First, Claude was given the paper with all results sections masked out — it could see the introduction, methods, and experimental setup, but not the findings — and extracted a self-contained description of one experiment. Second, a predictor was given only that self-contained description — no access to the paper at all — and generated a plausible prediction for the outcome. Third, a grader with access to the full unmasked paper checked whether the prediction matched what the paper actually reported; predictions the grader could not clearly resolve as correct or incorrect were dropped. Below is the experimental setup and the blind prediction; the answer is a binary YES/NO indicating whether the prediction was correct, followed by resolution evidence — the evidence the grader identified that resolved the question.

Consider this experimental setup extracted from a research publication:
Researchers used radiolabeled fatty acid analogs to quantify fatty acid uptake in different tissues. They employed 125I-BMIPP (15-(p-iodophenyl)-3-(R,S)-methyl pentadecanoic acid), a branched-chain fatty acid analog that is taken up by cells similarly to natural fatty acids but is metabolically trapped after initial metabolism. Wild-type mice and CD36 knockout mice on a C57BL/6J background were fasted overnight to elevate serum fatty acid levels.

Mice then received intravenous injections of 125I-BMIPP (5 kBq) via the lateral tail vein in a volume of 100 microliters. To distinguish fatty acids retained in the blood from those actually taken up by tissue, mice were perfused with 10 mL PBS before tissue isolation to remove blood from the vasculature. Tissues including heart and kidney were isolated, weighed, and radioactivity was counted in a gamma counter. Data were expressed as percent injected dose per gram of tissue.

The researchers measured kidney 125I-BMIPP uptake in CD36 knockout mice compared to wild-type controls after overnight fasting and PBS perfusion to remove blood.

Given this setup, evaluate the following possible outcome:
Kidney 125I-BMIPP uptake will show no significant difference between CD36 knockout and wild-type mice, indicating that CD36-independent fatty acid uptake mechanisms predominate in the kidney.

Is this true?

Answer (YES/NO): NO